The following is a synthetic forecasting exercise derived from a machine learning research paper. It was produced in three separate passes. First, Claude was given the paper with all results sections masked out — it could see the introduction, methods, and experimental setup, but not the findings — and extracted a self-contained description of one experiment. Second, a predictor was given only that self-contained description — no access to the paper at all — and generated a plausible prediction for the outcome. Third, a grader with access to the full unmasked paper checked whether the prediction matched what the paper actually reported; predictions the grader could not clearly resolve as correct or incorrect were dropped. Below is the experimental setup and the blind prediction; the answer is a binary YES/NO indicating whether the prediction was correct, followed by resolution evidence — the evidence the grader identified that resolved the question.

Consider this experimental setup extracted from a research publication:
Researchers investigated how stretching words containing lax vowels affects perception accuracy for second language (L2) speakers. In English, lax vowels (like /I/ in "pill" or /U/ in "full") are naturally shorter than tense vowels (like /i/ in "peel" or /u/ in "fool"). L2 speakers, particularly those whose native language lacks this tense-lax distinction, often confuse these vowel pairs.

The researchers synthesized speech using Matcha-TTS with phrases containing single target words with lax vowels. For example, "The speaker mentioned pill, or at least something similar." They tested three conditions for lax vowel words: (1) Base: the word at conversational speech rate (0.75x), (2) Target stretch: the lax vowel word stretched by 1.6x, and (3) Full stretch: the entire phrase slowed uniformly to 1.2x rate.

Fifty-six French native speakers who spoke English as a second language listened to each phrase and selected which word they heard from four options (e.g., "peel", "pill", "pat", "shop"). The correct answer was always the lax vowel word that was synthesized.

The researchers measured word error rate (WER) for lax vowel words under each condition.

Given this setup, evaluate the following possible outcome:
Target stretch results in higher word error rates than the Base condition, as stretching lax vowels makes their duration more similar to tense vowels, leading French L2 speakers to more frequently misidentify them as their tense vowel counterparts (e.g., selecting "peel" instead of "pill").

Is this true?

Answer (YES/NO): YES